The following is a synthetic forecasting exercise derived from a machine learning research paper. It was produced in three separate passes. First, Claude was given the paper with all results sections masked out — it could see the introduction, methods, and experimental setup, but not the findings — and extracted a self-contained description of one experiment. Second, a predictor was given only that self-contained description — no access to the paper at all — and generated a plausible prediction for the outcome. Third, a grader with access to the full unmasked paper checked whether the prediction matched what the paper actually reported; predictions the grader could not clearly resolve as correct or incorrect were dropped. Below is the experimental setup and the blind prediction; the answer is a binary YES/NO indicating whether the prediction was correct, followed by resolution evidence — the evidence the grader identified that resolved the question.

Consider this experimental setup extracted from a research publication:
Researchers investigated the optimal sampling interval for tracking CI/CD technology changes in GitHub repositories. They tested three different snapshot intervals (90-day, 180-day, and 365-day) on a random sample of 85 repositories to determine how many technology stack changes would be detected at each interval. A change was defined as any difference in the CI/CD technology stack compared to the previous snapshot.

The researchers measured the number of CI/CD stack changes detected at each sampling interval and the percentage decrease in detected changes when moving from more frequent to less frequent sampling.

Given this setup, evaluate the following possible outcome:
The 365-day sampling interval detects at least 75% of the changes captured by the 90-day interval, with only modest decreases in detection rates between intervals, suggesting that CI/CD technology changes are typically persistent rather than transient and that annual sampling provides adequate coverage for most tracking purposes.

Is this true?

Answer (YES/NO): NO